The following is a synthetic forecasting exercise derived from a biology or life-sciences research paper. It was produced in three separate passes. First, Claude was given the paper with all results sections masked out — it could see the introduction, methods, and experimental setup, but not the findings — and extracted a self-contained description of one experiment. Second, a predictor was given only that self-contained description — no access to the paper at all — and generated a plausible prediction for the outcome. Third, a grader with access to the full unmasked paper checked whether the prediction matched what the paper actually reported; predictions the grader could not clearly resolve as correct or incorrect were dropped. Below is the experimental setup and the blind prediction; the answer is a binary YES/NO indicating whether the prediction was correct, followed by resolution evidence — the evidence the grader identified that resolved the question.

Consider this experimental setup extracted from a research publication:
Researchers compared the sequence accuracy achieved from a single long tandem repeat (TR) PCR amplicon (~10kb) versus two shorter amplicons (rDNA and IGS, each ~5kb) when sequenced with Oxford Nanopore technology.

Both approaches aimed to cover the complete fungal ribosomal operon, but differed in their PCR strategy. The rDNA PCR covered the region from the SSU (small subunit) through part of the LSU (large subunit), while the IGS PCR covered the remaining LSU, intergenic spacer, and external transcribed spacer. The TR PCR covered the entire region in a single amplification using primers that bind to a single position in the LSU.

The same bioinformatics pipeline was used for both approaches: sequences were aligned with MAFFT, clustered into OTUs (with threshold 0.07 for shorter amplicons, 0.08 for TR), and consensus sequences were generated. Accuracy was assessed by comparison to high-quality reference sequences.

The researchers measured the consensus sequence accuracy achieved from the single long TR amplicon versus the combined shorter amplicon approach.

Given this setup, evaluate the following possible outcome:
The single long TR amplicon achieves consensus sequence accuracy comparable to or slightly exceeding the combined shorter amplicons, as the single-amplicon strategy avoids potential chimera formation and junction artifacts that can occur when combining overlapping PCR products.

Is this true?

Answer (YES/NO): NO